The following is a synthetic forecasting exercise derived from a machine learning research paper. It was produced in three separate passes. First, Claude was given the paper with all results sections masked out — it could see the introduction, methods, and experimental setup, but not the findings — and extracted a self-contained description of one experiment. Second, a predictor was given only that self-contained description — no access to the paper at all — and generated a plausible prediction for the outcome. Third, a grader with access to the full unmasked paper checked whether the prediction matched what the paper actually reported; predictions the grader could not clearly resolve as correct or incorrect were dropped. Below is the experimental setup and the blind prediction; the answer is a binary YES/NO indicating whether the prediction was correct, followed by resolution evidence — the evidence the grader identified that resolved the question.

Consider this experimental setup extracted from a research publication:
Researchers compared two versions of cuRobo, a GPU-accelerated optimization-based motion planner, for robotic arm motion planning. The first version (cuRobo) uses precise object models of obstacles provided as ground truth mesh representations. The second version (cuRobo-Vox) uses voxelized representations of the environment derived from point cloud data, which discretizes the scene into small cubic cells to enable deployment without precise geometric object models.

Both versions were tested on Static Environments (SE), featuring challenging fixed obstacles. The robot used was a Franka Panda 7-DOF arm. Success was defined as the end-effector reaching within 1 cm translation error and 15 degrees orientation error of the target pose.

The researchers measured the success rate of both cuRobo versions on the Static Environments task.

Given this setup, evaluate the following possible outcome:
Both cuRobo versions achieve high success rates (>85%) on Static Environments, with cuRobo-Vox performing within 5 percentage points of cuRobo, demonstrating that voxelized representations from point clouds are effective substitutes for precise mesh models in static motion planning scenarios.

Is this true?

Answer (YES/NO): NO